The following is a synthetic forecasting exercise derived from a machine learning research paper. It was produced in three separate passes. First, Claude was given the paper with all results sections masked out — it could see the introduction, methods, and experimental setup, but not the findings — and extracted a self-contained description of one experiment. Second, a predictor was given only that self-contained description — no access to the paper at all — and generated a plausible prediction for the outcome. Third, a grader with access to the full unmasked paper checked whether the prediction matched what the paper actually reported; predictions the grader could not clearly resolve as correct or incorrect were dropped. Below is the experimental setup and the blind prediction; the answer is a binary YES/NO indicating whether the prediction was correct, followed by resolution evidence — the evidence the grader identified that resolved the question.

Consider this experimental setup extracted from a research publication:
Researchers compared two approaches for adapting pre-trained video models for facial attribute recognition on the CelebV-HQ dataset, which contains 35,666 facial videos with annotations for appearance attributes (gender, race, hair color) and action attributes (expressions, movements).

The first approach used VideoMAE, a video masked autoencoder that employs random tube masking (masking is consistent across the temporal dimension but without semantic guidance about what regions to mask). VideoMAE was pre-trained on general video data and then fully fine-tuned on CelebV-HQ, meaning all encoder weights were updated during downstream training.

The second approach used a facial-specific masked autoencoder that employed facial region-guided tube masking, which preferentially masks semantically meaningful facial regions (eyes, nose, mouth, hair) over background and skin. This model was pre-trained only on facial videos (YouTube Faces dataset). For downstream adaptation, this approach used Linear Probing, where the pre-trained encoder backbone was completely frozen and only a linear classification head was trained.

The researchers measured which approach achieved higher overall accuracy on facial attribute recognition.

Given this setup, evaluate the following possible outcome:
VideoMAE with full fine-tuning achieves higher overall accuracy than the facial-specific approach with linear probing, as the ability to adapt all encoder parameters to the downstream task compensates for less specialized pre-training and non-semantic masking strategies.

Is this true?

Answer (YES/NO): YES